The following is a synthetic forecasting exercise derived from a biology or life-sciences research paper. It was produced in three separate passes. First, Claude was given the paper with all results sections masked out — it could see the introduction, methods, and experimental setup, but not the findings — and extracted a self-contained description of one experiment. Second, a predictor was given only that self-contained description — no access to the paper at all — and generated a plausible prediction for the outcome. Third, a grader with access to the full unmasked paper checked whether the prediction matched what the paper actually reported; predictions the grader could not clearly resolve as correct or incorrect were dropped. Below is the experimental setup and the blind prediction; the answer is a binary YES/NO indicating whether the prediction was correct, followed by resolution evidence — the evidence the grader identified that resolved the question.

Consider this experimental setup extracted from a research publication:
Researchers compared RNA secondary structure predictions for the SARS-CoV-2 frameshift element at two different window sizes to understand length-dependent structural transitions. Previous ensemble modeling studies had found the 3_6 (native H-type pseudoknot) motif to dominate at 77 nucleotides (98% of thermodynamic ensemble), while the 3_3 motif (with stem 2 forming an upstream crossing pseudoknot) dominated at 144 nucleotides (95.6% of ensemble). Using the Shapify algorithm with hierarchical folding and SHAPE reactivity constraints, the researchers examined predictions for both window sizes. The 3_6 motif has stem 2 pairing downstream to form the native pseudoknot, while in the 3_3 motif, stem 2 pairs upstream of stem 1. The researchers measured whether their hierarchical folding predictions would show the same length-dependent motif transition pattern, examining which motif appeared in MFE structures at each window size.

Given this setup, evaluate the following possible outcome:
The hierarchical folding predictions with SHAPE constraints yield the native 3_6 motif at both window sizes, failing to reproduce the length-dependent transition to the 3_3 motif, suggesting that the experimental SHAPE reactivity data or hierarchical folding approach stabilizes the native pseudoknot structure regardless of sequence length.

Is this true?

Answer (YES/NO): NO